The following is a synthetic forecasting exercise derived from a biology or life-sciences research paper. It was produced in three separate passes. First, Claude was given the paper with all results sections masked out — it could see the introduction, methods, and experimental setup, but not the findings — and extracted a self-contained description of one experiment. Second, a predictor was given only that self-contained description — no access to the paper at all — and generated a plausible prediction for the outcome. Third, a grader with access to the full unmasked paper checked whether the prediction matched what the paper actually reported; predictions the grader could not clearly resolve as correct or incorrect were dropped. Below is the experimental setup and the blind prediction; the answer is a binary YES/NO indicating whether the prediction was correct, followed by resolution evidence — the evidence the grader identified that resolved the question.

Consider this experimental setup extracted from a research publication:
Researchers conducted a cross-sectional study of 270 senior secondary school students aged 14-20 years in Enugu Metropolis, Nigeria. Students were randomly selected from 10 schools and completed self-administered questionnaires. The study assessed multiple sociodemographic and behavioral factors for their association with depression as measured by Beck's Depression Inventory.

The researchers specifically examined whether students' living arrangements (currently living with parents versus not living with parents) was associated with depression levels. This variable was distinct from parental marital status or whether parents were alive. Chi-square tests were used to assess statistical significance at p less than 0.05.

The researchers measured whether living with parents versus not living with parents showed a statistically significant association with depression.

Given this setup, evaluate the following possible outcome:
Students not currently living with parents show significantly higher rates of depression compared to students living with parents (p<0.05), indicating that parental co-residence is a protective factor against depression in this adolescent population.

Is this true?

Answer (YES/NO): NO